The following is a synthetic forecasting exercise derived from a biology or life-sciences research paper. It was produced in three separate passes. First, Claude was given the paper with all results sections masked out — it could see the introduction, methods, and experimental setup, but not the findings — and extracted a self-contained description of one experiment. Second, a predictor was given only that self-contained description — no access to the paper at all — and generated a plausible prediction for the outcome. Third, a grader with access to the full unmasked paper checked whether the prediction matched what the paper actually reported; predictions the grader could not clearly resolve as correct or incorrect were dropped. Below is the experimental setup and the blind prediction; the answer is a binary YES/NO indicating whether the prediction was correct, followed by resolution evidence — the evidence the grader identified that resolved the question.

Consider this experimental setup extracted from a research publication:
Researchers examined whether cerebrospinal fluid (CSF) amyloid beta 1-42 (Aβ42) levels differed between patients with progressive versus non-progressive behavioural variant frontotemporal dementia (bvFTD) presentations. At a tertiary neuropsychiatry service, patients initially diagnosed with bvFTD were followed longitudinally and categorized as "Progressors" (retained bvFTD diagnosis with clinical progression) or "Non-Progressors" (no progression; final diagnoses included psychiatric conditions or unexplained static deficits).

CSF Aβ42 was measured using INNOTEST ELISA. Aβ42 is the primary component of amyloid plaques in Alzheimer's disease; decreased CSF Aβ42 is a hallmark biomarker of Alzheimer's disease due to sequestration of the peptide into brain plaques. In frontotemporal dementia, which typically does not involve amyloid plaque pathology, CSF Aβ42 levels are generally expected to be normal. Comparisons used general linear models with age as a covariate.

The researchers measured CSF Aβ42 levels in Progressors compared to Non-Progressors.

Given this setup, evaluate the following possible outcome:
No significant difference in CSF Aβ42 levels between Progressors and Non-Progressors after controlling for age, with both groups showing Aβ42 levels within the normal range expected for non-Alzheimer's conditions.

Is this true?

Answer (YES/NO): NO